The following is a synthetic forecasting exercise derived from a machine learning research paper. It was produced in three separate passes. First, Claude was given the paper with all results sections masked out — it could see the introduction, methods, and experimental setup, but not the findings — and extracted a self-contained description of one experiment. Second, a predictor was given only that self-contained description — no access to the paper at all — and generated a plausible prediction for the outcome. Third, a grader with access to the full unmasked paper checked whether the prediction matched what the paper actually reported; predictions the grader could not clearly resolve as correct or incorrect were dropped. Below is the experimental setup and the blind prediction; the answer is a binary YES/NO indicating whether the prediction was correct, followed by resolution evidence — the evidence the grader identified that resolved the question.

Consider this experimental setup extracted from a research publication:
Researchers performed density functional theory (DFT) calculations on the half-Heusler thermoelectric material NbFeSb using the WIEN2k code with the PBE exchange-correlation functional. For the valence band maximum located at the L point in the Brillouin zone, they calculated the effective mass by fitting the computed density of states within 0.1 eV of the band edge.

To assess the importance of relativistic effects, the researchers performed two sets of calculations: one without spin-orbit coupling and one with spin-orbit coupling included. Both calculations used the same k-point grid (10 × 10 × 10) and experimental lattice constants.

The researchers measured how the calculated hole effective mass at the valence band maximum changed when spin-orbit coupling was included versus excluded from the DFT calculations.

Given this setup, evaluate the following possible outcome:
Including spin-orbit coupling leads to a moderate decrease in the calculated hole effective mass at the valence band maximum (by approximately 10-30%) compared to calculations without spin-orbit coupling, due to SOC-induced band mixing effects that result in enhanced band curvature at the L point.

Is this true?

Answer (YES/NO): NO